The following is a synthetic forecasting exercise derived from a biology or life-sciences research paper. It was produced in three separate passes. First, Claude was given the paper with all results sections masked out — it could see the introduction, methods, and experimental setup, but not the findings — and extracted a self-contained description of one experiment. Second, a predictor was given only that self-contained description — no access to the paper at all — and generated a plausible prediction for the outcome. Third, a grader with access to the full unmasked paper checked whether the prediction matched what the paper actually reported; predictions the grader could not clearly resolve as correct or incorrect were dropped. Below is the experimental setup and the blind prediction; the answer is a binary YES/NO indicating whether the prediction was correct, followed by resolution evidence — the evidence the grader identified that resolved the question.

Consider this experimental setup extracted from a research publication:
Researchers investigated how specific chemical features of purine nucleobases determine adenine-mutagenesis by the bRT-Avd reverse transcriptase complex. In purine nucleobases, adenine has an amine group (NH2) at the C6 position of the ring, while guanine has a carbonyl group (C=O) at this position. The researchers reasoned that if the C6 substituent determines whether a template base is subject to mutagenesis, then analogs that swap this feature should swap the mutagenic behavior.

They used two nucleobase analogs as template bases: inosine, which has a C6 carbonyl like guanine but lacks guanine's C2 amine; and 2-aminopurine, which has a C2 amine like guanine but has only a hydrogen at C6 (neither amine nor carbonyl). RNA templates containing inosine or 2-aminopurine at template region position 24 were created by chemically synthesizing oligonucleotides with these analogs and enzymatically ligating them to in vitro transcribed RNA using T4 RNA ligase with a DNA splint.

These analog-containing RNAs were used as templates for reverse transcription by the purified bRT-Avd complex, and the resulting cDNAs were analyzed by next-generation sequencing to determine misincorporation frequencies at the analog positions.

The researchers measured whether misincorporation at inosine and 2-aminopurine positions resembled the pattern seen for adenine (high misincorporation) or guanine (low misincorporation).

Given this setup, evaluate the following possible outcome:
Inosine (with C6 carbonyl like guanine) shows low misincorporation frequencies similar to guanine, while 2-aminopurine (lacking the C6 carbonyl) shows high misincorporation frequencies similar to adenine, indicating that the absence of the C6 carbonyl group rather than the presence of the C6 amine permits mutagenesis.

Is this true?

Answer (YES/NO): NO